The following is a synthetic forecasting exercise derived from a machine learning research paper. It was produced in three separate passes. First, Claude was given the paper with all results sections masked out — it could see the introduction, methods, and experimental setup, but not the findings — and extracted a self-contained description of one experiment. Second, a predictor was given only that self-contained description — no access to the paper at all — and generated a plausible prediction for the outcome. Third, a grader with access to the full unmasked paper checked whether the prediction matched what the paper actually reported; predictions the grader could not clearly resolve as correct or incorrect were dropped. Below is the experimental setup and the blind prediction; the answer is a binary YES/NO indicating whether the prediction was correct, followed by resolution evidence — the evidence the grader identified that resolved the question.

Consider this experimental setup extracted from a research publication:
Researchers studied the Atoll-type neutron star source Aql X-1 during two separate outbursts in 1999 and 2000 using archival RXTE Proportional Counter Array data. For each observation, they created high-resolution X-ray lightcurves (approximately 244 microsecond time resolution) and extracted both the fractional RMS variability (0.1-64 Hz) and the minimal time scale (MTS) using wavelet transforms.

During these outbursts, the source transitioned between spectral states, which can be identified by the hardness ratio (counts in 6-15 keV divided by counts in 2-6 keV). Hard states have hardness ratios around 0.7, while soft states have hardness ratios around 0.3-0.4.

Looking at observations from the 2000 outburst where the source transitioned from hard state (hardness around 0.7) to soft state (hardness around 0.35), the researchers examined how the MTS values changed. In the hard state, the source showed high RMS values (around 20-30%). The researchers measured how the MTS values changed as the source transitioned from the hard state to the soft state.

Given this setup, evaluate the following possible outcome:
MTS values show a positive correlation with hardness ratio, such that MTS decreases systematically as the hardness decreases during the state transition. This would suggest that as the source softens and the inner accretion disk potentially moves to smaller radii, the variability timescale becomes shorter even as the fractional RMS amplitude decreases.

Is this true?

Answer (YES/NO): NO